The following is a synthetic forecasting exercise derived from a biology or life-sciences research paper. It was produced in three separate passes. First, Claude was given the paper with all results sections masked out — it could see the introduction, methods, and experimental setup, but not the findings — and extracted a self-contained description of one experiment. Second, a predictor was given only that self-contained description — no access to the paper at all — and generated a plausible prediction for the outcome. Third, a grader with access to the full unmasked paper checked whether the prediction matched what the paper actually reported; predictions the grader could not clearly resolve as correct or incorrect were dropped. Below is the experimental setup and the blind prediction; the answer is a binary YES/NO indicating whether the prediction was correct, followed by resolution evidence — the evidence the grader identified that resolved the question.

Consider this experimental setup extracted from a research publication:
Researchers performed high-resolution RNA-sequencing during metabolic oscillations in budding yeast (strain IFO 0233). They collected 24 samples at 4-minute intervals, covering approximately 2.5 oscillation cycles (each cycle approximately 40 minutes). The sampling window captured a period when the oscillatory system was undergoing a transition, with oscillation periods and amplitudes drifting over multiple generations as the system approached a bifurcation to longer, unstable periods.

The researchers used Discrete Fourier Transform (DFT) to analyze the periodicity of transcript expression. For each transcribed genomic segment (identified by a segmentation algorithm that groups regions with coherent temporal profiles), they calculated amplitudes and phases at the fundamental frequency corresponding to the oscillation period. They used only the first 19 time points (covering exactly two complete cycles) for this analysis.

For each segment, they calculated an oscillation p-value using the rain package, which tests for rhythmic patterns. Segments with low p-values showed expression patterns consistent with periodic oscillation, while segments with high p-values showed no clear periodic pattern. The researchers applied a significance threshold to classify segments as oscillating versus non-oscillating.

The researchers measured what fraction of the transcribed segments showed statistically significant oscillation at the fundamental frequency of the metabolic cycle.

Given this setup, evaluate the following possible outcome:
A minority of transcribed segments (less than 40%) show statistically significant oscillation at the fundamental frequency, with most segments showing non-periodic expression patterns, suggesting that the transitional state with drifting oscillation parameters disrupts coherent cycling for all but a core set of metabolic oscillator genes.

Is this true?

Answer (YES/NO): NO